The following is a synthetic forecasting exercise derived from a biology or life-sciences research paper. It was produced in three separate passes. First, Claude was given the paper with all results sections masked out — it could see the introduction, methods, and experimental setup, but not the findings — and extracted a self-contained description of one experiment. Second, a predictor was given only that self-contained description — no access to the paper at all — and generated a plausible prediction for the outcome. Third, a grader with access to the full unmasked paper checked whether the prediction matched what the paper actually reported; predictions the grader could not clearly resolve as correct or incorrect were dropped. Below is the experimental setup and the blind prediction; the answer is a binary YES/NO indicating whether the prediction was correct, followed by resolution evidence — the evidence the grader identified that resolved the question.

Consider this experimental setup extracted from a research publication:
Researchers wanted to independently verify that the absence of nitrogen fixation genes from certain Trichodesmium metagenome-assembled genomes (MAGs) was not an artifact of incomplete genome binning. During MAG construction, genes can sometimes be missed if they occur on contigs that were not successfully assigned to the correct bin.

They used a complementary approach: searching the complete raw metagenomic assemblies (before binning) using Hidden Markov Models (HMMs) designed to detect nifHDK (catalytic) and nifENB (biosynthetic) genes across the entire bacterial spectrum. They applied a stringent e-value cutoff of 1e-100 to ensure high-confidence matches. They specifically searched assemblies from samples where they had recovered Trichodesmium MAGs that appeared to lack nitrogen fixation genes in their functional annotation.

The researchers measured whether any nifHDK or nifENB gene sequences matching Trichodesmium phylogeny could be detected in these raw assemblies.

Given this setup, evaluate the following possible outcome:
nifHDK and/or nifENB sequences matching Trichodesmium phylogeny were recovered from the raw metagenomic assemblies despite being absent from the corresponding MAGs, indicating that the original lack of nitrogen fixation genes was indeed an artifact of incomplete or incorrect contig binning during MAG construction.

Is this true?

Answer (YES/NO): NO